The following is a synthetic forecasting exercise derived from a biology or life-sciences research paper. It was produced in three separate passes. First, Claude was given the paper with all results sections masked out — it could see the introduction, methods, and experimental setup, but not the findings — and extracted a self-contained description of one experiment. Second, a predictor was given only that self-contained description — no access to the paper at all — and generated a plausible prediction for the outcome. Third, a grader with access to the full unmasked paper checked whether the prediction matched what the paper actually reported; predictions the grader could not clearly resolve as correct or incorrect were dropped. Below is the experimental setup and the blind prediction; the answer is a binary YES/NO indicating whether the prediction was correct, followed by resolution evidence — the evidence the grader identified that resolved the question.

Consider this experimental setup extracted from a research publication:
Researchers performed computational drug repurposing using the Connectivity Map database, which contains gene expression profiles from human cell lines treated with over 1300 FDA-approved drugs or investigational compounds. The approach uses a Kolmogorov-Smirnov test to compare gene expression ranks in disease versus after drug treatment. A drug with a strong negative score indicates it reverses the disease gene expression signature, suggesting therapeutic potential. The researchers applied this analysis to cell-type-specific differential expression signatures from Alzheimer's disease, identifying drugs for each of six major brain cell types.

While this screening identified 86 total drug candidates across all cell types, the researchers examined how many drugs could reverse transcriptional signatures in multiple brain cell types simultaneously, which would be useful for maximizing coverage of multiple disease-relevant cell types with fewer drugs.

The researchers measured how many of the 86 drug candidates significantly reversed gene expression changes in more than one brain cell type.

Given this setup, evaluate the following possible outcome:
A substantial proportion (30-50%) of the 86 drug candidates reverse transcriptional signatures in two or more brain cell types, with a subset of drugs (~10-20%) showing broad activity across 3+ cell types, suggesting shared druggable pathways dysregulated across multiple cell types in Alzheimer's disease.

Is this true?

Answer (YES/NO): NO